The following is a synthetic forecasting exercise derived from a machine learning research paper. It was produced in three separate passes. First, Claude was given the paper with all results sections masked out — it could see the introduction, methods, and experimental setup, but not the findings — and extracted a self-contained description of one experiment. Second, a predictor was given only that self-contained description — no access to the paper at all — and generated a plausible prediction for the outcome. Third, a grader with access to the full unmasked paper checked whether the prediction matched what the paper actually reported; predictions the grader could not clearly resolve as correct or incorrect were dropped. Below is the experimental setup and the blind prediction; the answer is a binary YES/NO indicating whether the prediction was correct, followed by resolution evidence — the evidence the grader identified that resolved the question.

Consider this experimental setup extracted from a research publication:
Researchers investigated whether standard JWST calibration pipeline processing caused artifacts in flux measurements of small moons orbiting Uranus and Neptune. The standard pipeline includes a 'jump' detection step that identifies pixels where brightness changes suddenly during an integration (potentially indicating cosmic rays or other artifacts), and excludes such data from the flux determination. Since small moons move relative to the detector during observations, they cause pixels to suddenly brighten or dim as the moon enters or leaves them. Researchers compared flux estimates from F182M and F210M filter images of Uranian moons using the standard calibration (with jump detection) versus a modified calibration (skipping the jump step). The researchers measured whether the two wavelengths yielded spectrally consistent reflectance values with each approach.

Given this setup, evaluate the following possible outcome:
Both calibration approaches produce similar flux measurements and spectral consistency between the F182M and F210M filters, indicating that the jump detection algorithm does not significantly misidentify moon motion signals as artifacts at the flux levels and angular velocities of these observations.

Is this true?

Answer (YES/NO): NO